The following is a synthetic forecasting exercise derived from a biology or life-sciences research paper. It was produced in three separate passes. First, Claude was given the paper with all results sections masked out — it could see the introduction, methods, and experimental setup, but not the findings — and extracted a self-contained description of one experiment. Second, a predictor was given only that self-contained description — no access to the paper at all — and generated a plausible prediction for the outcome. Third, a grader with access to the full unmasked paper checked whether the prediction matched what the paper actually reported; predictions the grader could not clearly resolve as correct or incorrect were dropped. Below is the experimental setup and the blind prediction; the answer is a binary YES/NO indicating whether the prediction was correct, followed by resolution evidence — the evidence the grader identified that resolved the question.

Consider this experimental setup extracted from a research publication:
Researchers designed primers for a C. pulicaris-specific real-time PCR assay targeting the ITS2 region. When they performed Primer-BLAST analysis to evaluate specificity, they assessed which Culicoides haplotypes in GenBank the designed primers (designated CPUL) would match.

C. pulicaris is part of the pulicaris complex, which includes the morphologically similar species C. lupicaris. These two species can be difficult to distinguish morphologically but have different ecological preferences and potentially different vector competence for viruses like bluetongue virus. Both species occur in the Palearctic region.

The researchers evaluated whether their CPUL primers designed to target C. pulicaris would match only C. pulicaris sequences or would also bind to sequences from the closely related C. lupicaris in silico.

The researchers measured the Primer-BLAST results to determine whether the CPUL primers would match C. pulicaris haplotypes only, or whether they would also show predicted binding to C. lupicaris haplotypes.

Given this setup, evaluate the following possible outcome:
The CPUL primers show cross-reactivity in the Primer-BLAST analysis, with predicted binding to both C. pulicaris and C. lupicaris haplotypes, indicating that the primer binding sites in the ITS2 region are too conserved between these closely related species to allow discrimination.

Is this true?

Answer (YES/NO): NO